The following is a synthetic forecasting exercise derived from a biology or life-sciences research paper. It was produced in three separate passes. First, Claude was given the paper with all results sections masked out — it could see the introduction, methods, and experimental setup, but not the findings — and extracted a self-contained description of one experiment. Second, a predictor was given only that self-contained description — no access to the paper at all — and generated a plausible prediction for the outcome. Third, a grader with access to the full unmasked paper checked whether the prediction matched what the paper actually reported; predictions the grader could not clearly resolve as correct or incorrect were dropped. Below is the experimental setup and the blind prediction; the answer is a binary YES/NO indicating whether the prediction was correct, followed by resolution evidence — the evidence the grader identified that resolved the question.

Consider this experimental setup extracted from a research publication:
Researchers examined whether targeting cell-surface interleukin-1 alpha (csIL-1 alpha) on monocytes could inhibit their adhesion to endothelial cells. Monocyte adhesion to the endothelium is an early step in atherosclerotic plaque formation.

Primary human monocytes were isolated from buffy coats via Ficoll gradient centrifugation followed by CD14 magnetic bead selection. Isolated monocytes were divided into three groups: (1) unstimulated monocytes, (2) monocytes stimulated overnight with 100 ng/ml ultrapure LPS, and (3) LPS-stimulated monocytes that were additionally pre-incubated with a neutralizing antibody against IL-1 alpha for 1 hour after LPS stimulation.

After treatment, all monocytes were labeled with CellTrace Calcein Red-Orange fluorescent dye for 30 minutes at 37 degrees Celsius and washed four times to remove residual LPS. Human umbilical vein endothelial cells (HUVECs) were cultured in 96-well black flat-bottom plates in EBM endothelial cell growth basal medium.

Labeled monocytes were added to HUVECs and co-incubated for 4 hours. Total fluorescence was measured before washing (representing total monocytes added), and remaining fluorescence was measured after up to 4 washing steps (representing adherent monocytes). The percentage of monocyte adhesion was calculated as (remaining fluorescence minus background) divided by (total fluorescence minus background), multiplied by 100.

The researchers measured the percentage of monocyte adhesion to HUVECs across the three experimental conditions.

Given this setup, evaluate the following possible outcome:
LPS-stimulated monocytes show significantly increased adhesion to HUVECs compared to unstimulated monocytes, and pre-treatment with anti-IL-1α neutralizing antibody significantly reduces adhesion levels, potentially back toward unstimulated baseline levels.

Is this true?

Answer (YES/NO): YES